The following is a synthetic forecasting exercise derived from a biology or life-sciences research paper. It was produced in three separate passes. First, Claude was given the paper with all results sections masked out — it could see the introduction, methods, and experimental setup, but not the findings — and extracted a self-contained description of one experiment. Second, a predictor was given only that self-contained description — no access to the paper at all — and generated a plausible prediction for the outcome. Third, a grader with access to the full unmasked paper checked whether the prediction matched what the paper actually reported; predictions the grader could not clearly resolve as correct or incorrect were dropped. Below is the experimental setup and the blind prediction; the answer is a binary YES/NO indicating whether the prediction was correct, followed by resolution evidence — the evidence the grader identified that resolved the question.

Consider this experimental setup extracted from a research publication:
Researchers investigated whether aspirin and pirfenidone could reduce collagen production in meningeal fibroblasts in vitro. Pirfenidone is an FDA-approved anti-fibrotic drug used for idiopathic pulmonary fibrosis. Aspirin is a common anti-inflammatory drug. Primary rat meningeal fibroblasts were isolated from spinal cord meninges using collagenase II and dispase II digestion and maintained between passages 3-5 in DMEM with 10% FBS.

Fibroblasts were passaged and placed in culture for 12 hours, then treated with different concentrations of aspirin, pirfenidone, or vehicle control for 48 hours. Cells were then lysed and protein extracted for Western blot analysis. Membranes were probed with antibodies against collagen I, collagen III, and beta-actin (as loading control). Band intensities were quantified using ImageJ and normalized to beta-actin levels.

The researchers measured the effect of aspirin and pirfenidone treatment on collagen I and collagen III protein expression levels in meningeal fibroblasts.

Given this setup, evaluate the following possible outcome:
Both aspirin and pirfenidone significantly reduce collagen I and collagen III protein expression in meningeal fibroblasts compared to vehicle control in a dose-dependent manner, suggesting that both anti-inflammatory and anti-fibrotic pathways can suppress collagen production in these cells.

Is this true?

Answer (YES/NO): YES